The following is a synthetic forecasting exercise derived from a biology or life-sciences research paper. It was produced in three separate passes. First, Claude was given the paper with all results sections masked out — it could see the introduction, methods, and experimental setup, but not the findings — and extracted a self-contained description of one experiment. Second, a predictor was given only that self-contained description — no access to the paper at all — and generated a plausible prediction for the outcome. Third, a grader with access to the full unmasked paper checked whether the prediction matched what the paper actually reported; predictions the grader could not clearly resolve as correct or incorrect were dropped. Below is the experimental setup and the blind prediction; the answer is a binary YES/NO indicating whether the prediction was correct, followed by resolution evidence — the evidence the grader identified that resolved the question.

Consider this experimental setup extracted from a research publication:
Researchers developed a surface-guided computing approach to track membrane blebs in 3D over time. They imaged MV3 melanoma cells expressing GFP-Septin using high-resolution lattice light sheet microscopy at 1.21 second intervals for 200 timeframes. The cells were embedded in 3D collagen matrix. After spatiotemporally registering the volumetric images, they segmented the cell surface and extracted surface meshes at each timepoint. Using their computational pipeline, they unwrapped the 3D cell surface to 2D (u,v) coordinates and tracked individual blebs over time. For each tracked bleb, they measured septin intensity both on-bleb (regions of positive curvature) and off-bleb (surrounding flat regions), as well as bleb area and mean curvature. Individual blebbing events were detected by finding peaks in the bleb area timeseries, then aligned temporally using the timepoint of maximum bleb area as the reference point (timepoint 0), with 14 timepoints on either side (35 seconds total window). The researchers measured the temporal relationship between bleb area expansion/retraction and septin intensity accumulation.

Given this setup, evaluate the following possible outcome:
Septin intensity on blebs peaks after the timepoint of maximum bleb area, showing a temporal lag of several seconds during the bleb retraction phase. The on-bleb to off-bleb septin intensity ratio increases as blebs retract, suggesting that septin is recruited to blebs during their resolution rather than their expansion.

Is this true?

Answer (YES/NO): NO